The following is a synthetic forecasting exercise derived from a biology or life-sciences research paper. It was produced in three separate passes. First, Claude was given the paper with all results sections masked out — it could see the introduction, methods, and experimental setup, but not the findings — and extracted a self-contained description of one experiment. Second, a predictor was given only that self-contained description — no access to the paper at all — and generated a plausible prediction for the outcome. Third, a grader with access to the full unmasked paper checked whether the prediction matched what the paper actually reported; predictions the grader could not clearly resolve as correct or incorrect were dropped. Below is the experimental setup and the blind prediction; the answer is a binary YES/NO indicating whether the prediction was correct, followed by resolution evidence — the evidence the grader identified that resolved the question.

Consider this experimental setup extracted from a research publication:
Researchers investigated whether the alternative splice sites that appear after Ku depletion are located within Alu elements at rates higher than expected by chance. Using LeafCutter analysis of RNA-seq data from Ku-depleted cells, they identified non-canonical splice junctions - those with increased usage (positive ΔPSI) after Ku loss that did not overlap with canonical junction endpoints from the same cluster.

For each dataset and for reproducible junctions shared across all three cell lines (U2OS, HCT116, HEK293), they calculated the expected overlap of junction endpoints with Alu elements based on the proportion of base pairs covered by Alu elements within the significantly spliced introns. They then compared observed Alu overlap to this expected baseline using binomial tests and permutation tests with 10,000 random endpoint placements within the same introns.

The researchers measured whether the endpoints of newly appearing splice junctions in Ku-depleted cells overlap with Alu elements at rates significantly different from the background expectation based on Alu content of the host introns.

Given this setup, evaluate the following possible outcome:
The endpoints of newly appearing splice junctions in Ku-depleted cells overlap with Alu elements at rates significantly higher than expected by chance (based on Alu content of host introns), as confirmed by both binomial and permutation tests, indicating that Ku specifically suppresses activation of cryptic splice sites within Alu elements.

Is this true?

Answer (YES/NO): YES